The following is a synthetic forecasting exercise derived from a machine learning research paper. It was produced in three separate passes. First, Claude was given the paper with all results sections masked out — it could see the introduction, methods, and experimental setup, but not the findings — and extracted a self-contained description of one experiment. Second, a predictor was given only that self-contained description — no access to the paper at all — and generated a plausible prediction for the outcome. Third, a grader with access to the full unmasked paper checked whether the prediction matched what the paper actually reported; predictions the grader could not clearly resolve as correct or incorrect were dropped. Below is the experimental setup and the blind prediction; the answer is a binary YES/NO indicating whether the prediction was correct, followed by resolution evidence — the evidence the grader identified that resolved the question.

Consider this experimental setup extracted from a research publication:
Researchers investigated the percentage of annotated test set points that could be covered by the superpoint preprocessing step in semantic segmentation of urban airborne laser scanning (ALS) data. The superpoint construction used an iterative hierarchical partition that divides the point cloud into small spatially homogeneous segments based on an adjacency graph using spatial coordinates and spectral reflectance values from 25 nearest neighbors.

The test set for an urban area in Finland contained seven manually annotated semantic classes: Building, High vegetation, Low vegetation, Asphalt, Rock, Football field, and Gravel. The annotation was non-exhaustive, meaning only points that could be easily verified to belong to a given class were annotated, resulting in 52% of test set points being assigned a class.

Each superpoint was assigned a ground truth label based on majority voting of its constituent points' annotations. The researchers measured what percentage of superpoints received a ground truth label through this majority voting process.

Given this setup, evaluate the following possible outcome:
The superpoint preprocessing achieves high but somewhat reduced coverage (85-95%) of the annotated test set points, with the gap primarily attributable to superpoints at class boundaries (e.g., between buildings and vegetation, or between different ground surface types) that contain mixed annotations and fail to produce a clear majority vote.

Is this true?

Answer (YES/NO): NO